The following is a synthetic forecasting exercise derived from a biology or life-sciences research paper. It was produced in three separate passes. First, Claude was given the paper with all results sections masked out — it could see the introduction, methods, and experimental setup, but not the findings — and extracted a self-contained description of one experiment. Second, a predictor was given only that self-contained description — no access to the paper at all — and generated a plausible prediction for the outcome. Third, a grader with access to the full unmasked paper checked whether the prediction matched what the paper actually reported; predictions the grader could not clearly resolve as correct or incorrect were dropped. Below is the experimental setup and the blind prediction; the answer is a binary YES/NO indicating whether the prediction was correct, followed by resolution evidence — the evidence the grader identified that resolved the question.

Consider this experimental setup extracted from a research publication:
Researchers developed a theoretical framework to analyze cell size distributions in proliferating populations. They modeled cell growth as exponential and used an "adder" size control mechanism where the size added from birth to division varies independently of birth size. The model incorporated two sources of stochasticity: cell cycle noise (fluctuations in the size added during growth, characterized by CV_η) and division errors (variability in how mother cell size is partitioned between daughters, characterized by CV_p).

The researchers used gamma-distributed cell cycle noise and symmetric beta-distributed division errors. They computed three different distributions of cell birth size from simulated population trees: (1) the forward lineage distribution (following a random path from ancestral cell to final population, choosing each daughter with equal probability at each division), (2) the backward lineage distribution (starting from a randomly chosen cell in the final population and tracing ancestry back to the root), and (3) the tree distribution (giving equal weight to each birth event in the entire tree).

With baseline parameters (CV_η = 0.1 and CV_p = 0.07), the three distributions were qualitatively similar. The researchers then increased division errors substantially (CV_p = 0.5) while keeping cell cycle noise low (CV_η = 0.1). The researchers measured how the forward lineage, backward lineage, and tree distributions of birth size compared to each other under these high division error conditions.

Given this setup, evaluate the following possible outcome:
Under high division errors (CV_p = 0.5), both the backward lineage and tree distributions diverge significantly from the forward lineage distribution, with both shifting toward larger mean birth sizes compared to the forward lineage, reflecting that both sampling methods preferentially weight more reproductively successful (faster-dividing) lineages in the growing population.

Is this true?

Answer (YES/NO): YES